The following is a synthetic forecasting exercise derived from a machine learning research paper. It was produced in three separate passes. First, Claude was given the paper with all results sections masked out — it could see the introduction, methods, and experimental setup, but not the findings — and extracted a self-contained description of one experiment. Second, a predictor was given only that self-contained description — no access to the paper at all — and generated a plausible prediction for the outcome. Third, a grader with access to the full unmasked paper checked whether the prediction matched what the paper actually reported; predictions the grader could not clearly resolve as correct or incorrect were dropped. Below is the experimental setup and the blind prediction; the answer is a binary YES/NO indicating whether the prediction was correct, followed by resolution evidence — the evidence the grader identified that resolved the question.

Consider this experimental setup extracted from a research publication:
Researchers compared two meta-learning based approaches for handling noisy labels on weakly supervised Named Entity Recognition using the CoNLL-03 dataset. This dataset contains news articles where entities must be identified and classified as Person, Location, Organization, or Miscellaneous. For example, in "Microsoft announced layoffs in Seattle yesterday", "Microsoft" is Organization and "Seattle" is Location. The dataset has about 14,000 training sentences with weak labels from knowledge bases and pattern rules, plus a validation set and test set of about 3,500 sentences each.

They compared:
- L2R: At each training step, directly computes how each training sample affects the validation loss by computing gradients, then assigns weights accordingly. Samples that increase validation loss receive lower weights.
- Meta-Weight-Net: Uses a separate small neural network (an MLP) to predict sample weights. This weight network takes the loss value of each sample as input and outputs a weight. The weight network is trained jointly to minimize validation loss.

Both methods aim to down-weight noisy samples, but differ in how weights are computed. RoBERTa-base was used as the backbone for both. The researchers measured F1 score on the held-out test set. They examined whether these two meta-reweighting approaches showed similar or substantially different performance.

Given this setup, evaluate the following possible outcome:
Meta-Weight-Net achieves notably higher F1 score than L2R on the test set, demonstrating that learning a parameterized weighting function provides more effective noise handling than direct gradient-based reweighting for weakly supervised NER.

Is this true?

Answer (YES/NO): NO